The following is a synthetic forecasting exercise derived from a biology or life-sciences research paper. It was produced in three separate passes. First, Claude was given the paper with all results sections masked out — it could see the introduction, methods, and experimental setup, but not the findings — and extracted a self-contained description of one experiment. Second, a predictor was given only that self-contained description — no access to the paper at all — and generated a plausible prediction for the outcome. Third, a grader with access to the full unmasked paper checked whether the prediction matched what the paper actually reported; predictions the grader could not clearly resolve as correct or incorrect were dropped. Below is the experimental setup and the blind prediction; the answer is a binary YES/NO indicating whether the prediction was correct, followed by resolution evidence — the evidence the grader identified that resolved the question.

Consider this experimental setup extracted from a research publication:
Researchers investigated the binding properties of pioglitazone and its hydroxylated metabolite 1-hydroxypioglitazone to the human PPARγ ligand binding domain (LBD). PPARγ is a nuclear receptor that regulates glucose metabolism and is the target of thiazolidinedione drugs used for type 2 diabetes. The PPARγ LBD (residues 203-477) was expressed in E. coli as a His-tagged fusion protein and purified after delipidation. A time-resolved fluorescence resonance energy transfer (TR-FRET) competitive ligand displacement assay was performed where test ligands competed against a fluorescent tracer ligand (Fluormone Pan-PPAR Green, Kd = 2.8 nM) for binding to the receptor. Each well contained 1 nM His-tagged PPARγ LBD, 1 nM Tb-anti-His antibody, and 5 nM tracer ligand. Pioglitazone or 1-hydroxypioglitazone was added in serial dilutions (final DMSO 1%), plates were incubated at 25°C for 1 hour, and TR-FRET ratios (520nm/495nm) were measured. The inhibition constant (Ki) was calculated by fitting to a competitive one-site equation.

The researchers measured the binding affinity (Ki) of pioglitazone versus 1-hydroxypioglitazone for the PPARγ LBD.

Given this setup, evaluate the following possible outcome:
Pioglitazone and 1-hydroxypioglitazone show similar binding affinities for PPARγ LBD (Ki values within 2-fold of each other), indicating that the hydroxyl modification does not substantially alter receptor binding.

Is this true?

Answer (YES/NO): NO